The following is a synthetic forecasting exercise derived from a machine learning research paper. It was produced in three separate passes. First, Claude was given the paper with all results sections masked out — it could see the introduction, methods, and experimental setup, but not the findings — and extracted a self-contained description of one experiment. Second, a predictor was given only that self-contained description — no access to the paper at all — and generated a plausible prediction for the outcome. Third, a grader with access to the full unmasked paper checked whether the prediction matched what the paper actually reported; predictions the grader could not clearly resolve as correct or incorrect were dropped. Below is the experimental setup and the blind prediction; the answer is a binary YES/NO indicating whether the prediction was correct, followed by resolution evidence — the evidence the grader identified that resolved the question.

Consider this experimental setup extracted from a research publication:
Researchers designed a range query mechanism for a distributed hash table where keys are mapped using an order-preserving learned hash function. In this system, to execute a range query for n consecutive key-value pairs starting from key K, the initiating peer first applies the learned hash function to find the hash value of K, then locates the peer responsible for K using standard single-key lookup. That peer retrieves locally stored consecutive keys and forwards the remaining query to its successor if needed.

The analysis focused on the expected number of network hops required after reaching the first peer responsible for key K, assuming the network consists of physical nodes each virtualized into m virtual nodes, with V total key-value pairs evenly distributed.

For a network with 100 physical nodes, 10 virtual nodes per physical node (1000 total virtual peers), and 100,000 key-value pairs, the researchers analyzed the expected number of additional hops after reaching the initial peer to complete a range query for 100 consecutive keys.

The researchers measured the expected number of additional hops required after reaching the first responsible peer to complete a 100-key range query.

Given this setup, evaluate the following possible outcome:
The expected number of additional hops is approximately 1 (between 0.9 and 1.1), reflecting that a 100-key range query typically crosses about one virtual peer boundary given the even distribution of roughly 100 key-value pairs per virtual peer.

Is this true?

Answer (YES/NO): NO